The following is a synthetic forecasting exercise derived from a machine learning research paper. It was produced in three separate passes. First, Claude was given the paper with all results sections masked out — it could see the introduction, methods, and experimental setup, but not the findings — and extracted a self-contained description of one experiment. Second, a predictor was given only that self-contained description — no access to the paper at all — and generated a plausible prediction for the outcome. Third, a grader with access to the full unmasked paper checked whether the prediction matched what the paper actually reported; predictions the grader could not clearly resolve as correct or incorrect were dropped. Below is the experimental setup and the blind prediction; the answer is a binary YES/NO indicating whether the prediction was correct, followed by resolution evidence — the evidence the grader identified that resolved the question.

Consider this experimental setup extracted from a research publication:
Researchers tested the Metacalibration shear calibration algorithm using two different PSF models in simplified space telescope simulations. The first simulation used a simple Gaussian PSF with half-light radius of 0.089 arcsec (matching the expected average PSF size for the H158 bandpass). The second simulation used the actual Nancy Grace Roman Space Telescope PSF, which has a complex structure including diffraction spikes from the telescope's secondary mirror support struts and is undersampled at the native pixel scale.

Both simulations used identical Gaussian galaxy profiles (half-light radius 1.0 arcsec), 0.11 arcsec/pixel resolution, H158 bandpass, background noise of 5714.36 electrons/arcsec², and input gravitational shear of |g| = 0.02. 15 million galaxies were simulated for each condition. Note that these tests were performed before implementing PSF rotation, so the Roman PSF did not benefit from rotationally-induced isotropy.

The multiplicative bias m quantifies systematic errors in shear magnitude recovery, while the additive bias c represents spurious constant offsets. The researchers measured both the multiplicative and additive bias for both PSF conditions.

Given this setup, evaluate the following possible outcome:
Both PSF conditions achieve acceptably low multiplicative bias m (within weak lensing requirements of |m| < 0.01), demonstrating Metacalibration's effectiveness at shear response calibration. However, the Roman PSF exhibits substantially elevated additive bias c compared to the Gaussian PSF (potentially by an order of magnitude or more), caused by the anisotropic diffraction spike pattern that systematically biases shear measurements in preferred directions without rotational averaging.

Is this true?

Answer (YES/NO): NO